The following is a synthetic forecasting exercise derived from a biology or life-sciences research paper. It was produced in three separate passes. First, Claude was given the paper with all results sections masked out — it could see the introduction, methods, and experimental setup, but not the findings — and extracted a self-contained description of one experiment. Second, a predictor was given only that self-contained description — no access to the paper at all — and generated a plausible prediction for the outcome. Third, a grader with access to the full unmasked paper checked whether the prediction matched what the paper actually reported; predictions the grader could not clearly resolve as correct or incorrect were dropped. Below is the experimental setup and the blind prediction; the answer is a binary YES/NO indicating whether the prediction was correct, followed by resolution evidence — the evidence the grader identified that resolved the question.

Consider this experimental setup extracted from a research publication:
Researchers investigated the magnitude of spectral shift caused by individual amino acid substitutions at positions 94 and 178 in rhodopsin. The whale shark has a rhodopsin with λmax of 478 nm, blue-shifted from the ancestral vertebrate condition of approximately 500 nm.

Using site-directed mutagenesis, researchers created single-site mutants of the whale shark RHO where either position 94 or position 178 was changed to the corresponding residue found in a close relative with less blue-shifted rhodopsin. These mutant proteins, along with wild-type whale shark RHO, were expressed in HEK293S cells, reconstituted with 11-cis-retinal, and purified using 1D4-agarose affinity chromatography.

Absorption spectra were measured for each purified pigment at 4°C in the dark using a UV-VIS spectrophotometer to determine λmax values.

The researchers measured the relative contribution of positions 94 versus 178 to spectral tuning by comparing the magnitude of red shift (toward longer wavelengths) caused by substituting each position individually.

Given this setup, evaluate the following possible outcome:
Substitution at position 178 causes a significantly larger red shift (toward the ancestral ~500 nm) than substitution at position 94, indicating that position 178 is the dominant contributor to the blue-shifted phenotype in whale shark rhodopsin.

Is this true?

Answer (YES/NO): NO